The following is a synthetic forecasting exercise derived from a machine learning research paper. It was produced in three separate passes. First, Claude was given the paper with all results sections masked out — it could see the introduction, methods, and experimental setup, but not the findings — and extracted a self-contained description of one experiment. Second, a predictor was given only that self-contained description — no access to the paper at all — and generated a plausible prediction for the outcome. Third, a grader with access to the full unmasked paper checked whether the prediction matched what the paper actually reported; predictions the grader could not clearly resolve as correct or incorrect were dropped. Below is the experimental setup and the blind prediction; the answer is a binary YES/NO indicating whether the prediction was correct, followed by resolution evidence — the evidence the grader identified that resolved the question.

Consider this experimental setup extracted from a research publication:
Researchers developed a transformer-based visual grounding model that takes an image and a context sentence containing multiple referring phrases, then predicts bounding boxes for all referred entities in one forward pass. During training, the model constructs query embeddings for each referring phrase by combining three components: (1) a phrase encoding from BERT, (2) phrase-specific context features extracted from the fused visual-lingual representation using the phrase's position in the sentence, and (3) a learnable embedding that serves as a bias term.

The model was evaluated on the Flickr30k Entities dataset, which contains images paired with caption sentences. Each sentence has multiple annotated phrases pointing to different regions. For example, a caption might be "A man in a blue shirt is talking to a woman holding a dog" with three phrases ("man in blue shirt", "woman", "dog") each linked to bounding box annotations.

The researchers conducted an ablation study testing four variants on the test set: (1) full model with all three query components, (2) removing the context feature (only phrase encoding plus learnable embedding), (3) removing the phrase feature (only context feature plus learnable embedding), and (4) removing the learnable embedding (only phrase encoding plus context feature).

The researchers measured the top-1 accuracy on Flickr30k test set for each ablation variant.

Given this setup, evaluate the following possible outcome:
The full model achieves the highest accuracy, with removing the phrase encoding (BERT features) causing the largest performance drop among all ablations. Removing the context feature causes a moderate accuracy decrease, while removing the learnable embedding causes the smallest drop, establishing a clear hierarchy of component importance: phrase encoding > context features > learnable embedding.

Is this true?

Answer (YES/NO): NO